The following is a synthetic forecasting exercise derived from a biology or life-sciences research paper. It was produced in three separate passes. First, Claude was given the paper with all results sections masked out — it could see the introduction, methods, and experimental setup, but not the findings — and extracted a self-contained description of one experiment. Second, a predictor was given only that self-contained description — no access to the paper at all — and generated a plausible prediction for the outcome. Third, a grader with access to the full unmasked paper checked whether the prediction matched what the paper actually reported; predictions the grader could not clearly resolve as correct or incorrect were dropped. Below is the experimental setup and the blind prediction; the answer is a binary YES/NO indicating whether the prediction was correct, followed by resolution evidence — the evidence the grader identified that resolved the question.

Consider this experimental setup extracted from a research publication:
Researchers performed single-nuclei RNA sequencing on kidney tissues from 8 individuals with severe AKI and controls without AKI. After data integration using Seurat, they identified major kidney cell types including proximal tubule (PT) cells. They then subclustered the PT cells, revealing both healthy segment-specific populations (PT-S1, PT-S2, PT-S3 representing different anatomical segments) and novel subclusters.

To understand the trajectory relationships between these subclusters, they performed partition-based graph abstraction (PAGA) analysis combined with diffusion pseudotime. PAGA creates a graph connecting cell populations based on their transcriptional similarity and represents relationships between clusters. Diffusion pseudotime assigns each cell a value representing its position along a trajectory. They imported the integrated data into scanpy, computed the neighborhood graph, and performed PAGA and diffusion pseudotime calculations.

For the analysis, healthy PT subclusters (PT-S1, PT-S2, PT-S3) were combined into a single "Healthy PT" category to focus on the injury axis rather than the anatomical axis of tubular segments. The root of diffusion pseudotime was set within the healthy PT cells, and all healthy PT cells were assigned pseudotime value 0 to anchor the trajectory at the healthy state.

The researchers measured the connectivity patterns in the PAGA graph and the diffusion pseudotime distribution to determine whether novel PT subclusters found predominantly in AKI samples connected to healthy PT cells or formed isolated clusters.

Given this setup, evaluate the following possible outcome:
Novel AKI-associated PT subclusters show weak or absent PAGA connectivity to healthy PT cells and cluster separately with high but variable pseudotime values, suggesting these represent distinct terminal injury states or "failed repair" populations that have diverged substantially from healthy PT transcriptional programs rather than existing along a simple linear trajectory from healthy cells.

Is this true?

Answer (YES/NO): NO